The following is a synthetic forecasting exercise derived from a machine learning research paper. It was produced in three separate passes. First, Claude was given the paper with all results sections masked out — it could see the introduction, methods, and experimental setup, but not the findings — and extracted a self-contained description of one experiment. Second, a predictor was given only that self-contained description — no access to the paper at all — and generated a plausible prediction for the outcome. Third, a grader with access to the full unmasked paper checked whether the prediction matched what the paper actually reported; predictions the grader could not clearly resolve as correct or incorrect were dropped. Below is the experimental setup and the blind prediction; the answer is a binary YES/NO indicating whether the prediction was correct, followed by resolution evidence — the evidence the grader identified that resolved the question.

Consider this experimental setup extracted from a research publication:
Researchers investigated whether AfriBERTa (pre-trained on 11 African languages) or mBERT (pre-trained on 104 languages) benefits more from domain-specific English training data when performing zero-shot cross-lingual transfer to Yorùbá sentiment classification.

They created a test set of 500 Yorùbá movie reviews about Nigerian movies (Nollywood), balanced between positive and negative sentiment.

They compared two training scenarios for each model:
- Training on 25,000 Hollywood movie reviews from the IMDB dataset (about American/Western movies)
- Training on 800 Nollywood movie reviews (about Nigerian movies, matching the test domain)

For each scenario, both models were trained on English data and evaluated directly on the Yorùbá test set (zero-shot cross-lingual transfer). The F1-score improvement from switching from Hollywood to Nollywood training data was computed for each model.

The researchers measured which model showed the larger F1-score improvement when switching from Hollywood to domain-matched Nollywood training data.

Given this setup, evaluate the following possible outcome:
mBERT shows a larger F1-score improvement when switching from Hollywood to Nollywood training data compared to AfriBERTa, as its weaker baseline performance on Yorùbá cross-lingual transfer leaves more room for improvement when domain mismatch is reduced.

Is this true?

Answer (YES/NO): NO